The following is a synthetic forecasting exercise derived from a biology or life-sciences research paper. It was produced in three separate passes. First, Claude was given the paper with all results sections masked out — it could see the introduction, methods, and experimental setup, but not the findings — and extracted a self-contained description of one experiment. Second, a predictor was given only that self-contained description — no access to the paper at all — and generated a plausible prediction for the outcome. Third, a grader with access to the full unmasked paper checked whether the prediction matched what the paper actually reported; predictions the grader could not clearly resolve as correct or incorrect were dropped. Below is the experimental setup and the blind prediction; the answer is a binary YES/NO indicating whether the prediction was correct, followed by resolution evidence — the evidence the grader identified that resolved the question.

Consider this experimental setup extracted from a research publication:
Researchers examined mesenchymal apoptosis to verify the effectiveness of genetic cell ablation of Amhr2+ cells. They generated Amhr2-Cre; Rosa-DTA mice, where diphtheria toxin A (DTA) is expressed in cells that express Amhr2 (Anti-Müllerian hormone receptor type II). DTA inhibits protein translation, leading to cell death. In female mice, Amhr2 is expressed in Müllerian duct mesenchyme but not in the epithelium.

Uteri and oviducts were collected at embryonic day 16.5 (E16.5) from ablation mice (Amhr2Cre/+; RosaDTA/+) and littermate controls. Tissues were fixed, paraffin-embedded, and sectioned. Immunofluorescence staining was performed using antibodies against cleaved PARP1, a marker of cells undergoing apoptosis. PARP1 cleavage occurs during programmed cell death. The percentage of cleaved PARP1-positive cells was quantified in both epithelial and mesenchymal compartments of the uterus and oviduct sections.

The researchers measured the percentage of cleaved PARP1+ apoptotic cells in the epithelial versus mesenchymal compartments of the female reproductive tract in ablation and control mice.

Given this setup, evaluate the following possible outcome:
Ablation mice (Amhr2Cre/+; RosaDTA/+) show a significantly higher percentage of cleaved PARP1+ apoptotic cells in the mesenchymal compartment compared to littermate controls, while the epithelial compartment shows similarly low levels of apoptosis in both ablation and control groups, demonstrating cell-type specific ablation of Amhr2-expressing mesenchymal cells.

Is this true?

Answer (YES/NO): YES